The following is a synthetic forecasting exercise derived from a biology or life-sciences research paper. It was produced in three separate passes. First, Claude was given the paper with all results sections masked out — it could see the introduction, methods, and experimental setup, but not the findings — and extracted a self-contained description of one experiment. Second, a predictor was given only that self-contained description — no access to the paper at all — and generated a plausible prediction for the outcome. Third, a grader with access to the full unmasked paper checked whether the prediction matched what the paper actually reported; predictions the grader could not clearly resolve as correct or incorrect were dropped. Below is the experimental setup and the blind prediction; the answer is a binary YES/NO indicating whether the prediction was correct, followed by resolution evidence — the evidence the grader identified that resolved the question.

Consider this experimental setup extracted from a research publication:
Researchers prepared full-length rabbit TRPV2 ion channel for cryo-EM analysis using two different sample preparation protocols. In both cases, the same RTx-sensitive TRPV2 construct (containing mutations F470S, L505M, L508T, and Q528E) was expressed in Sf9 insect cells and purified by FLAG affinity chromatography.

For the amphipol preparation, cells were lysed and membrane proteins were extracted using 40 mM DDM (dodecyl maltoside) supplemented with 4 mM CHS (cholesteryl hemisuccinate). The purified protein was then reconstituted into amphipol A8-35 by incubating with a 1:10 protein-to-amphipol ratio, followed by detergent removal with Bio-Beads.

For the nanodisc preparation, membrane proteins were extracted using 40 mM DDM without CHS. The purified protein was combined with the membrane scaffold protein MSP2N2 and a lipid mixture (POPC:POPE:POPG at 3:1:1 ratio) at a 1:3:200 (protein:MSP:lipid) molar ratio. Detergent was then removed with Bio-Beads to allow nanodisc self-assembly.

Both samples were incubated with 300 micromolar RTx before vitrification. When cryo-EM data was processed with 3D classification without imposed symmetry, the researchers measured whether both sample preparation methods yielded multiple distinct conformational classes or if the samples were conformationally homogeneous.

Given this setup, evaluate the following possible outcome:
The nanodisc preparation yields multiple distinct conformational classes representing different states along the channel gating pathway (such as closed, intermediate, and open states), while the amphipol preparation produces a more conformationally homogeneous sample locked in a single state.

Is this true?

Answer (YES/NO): NO